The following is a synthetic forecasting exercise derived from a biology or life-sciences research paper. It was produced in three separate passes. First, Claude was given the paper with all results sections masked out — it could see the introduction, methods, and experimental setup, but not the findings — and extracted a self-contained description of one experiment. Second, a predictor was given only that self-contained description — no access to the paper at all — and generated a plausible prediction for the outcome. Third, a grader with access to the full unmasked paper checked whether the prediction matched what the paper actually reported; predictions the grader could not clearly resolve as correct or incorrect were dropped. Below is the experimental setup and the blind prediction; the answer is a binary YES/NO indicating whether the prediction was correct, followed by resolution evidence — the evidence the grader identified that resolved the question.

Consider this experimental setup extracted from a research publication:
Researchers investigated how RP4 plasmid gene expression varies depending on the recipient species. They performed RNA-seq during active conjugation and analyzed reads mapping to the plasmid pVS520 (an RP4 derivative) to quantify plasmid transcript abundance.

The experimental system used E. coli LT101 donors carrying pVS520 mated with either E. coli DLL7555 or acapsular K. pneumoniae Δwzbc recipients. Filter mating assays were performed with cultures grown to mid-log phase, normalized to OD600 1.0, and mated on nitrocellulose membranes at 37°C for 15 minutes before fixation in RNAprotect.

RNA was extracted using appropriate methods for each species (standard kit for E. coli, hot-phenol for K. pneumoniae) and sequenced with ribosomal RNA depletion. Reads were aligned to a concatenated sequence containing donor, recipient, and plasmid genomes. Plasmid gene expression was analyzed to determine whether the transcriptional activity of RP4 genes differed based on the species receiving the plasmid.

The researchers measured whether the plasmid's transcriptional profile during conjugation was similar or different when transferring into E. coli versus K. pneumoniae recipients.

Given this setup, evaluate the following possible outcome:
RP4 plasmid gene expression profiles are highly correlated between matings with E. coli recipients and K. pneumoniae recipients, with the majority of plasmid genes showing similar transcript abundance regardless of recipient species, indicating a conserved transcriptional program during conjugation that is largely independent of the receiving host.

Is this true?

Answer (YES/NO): NO